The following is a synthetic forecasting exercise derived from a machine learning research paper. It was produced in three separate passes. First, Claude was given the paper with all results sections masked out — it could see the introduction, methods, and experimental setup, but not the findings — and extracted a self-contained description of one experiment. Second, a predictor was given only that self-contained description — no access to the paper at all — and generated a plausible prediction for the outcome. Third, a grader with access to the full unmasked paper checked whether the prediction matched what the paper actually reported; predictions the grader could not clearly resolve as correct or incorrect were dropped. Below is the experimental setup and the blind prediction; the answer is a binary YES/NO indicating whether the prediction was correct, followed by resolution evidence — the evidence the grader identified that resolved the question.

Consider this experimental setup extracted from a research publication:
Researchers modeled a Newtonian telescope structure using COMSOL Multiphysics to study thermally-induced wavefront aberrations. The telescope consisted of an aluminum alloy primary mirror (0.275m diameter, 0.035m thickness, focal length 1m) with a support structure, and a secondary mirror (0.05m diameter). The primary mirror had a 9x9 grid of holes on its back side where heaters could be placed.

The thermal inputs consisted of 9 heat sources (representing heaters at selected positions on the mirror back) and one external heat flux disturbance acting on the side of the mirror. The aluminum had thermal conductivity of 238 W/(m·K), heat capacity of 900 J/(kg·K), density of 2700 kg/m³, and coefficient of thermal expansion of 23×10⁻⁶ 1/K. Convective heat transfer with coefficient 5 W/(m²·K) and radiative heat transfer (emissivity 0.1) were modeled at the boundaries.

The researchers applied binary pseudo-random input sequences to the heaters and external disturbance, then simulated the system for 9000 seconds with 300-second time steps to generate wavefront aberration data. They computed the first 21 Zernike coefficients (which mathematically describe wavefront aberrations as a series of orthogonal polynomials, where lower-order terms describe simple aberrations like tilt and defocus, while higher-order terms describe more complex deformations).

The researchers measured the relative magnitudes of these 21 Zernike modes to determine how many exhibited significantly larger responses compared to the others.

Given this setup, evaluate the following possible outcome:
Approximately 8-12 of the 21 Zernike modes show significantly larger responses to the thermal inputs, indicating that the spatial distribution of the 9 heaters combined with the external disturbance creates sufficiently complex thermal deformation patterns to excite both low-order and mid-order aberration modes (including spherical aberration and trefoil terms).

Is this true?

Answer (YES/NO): NO